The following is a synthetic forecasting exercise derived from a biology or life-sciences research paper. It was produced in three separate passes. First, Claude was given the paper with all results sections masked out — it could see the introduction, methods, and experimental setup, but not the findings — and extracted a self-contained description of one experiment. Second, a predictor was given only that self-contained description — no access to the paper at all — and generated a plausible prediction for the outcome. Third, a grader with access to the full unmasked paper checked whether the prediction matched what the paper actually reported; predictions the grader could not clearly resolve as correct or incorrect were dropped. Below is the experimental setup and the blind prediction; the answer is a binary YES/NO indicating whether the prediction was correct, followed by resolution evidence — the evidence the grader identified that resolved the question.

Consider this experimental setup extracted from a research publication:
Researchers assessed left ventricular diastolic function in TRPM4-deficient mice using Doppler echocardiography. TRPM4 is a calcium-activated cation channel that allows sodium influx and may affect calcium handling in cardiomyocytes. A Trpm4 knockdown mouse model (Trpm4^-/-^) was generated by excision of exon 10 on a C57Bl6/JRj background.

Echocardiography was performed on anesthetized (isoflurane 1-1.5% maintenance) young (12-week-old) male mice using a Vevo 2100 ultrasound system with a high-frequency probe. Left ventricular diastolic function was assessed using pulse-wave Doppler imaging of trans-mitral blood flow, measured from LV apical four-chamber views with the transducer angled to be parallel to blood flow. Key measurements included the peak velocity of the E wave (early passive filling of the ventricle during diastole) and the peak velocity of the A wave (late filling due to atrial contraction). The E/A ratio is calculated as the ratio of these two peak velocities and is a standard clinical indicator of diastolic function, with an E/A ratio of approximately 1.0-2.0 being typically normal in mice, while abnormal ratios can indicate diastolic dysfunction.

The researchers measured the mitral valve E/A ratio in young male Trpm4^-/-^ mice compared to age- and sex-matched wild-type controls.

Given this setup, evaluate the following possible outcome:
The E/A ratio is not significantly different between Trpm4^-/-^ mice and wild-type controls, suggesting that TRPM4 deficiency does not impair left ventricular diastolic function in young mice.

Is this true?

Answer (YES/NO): YES